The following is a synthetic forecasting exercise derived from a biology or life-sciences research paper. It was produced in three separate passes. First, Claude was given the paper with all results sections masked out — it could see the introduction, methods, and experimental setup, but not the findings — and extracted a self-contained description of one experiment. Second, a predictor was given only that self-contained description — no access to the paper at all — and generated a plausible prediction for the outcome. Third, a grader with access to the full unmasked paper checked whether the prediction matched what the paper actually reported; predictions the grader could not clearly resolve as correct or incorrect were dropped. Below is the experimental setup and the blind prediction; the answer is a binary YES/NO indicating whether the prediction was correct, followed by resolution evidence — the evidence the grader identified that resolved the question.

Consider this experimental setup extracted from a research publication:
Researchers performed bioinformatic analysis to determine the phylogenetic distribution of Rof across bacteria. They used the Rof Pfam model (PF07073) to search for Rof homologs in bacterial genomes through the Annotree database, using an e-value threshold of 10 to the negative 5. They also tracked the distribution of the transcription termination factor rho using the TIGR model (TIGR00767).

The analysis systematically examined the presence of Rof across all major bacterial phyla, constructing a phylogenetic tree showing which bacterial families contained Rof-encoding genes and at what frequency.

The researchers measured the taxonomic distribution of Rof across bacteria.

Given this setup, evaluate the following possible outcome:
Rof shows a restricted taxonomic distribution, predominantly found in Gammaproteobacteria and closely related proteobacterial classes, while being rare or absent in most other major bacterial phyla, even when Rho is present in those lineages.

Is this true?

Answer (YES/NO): YES